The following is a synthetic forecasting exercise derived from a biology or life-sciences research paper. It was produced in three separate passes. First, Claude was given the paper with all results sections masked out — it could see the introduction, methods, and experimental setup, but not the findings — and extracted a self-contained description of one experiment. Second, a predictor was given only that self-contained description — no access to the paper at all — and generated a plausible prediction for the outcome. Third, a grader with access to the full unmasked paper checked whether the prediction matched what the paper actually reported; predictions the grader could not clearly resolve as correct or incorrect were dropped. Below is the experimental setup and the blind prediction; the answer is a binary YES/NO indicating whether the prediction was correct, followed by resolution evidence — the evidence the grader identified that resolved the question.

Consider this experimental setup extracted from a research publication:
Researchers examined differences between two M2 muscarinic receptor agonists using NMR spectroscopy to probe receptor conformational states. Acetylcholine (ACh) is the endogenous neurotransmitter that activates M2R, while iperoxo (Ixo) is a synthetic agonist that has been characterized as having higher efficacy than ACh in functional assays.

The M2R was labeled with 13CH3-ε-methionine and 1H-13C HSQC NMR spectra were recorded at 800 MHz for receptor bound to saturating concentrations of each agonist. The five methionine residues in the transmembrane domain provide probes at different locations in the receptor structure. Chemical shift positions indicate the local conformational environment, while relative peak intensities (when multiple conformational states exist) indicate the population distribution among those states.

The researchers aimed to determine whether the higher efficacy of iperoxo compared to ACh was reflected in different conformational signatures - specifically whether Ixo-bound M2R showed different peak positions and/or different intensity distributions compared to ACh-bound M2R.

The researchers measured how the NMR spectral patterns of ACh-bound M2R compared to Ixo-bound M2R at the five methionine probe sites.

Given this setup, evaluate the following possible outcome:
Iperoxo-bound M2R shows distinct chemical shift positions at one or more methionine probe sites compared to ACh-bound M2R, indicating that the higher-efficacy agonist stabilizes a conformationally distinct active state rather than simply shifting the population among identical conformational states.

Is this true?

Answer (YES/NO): YES